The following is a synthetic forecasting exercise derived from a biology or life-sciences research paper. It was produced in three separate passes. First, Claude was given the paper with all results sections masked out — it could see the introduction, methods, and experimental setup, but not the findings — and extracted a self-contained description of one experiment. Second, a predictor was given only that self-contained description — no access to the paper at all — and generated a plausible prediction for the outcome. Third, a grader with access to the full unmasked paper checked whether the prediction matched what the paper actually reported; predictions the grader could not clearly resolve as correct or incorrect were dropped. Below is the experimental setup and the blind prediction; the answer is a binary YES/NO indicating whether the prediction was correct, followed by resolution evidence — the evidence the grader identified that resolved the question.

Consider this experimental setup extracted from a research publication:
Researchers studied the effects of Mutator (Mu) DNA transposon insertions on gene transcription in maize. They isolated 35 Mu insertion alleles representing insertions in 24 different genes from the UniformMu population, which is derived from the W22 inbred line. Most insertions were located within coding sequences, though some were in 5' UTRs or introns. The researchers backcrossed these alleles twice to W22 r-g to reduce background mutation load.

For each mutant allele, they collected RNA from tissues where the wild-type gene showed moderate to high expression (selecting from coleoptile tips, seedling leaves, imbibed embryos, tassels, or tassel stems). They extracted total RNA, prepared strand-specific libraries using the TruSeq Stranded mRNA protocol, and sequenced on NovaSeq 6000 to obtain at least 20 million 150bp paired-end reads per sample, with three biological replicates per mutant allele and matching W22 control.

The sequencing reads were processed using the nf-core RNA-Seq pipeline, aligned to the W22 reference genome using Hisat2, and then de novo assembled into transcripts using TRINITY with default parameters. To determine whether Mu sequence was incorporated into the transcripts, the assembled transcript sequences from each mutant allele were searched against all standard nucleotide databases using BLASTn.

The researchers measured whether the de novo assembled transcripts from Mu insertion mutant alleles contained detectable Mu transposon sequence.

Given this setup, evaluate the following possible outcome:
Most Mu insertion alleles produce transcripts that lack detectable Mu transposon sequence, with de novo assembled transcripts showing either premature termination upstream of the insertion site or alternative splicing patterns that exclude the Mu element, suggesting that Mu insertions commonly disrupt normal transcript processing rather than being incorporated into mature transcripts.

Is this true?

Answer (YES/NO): NO